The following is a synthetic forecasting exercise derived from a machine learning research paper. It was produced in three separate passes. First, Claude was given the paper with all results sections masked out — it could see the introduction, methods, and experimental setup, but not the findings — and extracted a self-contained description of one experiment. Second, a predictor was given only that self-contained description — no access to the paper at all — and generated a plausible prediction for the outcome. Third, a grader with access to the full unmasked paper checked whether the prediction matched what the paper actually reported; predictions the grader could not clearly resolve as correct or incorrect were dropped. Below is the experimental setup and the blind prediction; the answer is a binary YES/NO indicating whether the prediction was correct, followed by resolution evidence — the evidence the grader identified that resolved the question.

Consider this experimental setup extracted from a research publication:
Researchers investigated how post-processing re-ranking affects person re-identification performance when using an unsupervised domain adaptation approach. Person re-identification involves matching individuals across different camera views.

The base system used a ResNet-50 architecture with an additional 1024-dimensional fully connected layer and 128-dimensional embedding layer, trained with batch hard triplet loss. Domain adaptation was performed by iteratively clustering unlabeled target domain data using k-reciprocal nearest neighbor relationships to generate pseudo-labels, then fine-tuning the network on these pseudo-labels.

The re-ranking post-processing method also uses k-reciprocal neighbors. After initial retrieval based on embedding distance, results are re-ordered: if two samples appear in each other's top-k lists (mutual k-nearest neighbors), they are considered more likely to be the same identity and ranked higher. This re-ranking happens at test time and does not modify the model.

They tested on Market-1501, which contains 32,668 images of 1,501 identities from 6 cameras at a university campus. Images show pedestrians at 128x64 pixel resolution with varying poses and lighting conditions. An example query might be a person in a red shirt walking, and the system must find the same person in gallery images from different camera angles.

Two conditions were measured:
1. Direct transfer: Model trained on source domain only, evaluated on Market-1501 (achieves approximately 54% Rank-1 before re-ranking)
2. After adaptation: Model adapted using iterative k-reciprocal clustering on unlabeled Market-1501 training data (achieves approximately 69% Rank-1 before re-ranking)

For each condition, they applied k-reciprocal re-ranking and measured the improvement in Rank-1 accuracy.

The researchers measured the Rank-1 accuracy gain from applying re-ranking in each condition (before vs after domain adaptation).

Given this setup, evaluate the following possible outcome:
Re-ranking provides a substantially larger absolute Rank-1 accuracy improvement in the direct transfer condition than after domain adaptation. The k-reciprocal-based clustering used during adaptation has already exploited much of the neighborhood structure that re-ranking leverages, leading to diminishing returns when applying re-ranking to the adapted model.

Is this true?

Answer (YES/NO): YES